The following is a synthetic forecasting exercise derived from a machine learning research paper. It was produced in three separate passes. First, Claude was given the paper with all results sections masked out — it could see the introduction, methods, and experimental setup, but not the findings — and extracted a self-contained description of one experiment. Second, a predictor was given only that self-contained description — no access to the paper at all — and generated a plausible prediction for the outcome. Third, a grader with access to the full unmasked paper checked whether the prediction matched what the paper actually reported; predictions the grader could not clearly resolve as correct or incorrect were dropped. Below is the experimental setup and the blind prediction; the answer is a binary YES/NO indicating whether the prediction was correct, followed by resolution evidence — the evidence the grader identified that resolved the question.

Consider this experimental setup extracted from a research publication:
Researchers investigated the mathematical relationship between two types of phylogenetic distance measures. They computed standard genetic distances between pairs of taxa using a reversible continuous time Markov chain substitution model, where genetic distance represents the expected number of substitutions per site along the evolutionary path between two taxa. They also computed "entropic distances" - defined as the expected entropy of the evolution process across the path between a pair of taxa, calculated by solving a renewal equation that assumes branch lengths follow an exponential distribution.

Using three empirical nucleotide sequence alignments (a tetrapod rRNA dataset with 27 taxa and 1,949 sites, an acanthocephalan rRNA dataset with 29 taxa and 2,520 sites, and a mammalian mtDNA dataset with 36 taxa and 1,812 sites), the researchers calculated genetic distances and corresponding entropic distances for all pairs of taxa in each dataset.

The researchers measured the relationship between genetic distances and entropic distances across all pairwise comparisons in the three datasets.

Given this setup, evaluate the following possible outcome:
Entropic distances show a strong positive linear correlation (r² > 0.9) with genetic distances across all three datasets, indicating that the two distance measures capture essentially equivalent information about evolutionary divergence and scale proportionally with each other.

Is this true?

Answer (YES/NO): YES